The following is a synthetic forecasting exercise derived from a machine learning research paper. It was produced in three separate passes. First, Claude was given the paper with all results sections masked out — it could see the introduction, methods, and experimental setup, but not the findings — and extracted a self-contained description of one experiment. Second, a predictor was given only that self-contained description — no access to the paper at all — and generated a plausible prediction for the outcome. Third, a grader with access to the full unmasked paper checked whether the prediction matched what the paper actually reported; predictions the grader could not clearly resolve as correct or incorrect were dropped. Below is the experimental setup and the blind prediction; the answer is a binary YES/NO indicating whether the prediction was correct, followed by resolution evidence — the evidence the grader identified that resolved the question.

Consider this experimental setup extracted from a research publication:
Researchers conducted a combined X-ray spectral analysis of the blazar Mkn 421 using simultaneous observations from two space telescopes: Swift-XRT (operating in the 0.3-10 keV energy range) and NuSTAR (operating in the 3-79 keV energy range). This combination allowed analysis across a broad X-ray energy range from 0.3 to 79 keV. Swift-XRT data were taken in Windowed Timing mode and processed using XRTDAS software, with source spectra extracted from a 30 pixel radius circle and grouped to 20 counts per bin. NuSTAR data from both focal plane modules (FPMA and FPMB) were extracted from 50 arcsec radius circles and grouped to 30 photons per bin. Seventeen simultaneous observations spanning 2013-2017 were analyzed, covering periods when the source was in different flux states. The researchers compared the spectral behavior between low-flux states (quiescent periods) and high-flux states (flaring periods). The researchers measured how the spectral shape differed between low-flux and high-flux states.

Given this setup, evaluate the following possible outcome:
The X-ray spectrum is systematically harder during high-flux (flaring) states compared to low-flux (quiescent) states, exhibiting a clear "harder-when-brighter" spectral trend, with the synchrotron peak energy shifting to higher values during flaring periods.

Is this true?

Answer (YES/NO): YES